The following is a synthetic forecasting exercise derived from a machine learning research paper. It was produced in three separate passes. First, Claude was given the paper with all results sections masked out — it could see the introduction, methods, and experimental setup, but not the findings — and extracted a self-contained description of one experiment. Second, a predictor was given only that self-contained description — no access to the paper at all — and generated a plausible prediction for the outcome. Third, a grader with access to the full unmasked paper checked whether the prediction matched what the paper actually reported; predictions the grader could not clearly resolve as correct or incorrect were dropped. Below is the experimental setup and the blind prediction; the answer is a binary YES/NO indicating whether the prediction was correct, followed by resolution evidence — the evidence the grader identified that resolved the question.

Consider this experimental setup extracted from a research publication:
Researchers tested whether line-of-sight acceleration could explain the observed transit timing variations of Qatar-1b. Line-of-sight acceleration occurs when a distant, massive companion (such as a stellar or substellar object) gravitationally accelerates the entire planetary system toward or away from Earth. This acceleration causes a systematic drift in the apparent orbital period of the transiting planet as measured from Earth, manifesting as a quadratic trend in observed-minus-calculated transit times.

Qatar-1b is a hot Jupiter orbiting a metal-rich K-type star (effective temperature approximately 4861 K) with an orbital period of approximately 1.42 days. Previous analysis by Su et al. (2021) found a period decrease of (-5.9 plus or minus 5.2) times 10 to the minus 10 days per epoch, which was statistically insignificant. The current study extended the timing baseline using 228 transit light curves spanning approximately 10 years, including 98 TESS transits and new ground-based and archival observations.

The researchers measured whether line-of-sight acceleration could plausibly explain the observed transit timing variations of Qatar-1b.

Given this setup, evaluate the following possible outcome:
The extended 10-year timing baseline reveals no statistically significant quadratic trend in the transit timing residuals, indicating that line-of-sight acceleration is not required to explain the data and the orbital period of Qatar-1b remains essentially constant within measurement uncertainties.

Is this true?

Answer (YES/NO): NO